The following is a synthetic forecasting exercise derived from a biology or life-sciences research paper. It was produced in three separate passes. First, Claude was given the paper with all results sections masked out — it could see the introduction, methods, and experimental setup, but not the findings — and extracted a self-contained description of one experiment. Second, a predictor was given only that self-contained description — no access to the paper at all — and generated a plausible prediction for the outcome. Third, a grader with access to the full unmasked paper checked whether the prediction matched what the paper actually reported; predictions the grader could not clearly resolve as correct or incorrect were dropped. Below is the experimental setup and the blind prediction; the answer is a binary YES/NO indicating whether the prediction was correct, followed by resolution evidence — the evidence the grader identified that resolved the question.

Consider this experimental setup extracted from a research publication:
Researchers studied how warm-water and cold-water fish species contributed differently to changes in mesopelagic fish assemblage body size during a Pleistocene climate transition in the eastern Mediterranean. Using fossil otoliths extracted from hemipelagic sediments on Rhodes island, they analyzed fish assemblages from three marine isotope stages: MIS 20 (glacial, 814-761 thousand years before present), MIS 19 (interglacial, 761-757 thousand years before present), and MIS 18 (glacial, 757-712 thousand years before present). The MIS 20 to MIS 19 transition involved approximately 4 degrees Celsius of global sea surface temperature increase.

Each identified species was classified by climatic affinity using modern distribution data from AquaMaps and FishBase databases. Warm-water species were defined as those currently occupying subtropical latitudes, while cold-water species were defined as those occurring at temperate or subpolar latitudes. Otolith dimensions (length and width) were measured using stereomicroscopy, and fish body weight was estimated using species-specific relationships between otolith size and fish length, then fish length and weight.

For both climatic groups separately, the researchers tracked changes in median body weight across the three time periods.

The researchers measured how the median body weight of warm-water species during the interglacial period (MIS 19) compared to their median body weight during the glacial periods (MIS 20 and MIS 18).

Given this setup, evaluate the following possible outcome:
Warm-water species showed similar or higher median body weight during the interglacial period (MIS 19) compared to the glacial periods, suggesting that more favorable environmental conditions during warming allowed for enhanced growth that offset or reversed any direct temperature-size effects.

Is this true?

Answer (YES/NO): NO